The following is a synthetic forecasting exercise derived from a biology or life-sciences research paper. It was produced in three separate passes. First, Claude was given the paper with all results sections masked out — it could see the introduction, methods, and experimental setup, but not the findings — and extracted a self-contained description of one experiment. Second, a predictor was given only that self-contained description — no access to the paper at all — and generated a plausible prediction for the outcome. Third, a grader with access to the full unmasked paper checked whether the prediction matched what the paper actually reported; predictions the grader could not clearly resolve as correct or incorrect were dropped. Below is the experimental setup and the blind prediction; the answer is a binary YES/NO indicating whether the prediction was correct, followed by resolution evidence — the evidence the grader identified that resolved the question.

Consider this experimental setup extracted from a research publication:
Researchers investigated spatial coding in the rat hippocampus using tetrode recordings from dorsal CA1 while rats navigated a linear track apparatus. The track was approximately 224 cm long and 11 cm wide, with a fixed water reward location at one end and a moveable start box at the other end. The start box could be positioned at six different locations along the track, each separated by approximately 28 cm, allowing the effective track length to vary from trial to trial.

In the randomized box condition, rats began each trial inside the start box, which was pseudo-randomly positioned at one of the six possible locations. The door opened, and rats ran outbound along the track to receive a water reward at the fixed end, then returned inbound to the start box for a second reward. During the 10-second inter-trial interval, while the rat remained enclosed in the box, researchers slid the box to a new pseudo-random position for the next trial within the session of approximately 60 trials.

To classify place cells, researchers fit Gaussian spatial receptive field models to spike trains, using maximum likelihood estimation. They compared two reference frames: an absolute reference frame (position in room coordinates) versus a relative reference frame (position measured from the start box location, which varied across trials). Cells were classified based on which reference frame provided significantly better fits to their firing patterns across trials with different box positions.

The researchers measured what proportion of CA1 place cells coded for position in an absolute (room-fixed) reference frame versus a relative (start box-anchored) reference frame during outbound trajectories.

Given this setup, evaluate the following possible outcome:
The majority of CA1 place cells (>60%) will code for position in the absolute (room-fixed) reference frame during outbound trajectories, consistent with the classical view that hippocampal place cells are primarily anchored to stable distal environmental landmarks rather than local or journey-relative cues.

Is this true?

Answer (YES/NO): NO